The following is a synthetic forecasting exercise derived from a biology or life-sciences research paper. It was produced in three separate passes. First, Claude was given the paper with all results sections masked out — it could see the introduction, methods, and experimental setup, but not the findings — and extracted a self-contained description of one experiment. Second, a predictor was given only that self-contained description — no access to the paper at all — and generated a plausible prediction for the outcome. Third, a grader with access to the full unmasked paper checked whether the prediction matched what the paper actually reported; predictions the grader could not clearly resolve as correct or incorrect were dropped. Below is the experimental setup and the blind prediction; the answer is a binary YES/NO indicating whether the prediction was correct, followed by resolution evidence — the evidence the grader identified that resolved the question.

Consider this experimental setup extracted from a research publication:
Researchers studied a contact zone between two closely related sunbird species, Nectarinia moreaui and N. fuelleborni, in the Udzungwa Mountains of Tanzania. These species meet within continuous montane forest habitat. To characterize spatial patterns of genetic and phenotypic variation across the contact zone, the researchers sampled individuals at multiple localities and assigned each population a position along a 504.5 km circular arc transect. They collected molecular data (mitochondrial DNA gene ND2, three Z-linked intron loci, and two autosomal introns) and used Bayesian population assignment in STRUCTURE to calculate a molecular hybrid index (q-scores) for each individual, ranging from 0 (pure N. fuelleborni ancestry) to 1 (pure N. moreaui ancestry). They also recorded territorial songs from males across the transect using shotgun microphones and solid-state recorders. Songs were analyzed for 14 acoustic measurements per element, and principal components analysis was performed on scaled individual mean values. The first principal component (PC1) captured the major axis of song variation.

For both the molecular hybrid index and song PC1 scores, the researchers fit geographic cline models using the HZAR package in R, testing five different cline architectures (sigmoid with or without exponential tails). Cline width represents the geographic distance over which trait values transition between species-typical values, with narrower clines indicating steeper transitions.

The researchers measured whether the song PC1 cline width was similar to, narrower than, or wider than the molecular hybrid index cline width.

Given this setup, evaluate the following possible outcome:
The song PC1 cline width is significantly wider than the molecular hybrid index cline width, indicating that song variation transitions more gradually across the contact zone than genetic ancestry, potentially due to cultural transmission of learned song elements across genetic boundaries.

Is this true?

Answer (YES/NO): NO